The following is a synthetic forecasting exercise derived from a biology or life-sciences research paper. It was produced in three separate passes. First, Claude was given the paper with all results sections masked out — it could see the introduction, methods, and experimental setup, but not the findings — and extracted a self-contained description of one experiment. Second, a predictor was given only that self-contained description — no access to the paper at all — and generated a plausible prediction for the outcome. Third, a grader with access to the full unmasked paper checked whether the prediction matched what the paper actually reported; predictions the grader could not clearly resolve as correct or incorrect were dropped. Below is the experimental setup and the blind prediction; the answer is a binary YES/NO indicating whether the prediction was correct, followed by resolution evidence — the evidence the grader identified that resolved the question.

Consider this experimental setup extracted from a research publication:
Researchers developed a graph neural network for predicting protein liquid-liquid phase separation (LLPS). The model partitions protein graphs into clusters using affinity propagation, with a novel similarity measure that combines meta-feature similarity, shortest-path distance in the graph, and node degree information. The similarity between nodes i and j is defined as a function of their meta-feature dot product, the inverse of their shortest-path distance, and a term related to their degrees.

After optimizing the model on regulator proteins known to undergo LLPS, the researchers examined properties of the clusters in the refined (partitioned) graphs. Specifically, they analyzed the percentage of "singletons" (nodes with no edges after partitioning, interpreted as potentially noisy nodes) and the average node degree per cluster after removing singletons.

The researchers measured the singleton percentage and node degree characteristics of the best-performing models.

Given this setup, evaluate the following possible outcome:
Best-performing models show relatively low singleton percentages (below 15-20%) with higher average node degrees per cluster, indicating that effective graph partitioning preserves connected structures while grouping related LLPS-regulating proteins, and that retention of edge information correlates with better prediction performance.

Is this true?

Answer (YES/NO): NO